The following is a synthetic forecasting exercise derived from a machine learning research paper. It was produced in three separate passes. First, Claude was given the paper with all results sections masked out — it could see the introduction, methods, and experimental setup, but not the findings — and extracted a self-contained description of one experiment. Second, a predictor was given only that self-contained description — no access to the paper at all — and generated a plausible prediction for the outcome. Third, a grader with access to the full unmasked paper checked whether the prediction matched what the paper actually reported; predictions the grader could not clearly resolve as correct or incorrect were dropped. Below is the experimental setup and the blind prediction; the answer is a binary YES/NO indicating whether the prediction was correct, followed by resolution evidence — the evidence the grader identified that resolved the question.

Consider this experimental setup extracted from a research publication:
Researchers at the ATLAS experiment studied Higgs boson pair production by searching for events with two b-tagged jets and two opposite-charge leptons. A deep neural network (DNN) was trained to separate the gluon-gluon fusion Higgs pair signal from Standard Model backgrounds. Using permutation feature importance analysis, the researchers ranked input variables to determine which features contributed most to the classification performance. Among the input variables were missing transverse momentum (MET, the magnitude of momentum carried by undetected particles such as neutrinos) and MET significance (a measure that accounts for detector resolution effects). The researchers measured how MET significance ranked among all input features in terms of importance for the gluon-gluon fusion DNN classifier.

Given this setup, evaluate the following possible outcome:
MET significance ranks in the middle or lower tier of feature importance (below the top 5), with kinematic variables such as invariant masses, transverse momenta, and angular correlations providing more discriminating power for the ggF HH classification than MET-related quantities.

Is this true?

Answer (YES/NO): YES